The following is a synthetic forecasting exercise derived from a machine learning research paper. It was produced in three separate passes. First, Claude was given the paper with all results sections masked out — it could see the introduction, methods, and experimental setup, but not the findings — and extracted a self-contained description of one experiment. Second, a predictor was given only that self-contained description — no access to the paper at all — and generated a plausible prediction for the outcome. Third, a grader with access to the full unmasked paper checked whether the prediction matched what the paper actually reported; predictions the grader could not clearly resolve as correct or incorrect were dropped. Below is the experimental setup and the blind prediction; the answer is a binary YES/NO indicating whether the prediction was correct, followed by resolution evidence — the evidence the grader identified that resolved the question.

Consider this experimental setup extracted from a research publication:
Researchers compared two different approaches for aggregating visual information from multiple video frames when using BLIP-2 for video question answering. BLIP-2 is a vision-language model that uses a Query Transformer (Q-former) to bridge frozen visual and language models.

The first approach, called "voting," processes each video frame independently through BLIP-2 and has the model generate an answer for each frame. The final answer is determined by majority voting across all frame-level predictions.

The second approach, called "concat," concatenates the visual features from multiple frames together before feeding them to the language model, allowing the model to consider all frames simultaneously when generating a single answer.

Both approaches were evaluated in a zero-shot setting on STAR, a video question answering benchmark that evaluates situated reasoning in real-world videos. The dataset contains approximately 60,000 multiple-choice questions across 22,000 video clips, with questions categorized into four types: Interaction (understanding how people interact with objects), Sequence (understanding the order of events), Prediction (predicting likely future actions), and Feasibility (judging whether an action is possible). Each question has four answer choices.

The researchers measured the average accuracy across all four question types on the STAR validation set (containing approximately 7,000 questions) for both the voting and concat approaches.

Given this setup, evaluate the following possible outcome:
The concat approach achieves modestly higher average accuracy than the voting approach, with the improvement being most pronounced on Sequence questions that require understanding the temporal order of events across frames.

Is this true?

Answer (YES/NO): NO